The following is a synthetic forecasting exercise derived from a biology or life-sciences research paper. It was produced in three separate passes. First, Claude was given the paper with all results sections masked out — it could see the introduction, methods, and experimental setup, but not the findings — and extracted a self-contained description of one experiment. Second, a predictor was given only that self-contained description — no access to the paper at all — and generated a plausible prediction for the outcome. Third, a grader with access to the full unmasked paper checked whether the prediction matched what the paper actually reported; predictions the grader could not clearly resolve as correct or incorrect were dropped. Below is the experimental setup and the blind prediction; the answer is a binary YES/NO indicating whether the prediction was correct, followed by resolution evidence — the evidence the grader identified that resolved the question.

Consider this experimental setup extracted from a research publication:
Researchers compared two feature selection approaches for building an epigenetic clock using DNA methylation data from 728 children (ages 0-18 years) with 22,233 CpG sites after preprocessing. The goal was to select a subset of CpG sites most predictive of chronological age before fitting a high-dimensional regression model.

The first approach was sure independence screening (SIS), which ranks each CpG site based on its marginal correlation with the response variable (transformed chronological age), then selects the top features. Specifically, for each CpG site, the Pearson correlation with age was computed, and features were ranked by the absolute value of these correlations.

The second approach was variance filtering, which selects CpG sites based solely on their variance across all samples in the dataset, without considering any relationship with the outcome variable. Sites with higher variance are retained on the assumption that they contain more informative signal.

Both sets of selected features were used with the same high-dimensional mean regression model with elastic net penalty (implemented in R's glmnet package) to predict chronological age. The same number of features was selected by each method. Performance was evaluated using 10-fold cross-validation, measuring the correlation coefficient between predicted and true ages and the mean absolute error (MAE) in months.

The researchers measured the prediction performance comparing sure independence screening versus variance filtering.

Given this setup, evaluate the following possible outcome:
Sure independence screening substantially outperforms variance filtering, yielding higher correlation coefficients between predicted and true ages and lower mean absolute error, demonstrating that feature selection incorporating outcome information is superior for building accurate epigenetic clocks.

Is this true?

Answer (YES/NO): NO